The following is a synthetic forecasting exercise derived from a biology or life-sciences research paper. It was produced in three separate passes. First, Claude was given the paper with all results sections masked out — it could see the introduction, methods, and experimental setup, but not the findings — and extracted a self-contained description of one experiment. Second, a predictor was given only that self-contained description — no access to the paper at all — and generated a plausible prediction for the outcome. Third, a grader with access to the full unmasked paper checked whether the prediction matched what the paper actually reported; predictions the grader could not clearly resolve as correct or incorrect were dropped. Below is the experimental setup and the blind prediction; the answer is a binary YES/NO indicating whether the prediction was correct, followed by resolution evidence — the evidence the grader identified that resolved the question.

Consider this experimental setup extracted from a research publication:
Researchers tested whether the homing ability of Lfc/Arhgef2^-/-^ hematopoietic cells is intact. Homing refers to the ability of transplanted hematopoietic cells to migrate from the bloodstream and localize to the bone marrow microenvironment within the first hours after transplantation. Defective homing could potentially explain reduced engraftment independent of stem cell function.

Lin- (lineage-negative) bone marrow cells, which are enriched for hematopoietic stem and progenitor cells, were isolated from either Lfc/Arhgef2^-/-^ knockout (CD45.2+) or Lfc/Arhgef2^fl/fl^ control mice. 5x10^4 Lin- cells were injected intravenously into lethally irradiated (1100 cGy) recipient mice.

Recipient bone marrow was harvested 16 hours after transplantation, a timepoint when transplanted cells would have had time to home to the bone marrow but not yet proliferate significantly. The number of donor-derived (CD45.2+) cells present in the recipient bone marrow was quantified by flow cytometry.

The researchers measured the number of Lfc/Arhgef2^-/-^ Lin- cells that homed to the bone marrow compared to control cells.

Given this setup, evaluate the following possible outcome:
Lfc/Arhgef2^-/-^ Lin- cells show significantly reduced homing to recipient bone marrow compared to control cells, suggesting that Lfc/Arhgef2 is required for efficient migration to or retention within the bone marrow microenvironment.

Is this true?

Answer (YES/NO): NO